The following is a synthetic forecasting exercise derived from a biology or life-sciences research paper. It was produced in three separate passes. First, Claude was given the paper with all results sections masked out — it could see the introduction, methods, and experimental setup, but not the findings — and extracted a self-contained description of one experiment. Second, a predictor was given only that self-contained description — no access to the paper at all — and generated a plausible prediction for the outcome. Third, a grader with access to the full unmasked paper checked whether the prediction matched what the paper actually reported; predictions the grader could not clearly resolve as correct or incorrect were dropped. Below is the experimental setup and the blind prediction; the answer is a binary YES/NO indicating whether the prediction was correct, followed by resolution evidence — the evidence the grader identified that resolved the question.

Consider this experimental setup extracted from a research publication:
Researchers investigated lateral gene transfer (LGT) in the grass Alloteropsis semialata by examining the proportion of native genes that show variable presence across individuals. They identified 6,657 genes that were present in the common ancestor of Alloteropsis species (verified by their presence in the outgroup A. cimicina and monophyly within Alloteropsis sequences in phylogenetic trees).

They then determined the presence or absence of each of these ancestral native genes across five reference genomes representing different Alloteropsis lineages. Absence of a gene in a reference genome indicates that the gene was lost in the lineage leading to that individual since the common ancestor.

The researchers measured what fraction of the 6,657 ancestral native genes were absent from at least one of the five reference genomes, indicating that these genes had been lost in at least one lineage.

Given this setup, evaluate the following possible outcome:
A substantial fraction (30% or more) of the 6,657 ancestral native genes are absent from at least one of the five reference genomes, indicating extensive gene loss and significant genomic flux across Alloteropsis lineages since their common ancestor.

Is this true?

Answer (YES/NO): NO